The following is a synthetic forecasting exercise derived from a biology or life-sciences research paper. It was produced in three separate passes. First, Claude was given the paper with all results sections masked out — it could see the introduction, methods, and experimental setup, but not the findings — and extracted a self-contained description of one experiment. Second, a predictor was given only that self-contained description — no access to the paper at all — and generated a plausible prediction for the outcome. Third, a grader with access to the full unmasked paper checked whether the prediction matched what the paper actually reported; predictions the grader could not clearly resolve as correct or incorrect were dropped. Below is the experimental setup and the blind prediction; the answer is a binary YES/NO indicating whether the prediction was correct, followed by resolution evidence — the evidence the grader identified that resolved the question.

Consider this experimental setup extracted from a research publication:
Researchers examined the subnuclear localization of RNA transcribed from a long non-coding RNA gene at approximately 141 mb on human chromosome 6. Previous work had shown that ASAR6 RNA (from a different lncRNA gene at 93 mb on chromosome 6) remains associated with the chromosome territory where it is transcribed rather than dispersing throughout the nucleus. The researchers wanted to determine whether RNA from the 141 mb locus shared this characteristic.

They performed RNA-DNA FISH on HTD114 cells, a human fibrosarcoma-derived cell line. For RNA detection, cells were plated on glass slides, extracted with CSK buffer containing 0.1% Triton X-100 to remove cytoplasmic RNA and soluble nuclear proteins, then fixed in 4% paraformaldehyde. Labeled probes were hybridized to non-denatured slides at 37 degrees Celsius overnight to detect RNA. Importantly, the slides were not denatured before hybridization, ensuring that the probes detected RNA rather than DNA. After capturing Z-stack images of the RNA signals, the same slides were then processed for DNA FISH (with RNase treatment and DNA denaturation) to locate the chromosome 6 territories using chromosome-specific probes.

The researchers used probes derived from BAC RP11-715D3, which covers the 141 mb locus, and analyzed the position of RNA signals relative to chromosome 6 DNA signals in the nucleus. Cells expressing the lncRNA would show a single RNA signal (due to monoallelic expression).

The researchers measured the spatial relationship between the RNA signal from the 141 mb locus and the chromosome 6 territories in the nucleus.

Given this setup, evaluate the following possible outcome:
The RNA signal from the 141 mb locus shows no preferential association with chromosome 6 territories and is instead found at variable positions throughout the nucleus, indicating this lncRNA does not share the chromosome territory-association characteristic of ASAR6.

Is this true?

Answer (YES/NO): NO